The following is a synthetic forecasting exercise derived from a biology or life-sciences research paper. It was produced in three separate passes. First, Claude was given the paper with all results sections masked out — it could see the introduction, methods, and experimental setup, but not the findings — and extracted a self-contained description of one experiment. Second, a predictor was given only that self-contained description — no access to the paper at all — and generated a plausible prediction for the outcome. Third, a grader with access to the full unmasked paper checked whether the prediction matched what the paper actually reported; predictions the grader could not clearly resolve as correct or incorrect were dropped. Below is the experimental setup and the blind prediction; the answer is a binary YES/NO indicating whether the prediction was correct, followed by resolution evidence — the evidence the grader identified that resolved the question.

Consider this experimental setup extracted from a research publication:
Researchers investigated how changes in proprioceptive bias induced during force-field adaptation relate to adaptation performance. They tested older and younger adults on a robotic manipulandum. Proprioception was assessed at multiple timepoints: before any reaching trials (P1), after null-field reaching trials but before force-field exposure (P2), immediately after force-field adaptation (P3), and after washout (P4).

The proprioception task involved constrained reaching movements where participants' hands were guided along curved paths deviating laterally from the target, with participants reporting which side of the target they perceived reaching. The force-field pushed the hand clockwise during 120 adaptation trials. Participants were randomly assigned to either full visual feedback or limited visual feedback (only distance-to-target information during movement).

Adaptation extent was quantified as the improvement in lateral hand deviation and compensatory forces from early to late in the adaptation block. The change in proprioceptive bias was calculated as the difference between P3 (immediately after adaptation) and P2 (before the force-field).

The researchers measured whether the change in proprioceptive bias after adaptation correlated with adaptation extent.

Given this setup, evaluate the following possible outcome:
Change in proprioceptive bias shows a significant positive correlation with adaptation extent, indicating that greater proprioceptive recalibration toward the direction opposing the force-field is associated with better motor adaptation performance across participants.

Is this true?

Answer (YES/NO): NO